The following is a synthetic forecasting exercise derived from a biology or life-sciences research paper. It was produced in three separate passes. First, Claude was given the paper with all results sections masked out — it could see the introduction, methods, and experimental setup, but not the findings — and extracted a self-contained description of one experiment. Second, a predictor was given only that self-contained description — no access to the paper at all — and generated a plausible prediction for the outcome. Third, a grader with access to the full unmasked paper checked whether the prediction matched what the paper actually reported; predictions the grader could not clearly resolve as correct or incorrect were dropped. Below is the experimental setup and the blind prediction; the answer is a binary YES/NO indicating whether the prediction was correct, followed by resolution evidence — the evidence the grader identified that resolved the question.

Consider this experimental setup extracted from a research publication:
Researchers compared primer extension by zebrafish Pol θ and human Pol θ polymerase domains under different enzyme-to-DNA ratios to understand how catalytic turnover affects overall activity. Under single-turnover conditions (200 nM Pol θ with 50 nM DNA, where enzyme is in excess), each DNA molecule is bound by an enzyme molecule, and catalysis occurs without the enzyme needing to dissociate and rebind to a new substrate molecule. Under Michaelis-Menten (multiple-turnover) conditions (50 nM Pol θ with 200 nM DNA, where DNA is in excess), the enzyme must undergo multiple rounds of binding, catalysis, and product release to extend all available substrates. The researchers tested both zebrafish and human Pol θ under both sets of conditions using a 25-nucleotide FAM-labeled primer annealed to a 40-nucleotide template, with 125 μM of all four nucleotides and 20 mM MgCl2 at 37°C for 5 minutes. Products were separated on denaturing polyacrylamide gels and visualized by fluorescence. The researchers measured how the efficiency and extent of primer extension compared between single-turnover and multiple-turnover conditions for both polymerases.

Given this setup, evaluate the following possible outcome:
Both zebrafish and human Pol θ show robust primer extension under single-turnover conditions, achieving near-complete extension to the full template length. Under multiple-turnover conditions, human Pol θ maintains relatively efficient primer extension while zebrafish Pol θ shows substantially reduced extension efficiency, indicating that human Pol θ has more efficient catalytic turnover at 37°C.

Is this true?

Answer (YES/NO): NO